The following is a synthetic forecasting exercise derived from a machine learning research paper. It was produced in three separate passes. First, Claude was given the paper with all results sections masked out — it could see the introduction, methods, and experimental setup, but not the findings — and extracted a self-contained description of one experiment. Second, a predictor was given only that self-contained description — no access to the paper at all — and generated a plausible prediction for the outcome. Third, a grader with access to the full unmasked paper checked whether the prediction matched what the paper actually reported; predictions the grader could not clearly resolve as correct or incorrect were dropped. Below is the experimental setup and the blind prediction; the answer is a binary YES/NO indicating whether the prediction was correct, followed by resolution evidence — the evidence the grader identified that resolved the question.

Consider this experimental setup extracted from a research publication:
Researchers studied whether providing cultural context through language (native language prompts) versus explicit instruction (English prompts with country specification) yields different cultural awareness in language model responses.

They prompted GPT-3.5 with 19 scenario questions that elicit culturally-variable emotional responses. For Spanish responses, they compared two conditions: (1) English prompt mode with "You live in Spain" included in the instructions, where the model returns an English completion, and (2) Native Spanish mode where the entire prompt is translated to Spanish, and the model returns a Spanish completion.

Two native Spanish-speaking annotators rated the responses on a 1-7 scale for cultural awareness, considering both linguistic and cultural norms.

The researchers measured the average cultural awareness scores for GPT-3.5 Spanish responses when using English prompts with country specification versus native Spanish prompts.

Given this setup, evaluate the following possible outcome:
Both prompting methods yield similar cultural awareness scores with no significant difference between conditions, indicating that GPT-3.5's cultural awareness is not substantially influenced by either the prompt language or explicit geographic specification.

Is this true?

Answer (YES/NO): NO